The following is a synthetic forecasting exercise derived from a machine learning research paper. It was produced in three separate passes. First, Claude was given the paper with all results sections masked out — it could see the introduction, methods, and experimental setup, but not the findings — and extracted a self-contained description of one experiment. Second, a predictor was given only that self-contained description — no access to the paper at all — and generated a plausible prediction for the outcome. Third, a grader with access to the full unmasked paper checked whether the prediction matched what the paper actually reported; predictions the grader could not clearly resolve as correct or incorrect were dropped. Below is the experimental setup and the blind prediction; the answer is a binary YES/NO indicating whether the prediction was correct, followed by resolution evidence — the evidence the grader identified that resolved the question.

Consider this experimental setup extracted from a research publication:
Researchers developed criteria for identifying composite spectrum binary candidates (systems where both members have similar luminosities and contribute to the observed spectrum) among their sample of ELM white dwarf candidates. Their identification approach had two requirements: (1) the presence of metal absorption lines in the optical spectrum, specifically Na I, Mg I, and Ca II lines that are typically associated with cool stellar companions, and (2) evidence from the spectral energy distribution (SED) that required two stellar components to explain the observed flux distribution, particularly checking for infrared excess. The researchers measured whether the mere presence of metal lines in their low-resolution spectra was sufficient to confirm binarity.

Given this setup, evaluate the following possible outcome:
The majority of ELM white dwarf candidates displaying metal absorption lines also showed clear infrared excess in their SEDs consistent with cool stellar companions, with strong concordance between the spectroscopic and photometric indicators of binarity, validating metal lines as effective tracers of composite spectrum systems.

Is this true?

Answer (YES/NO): NO